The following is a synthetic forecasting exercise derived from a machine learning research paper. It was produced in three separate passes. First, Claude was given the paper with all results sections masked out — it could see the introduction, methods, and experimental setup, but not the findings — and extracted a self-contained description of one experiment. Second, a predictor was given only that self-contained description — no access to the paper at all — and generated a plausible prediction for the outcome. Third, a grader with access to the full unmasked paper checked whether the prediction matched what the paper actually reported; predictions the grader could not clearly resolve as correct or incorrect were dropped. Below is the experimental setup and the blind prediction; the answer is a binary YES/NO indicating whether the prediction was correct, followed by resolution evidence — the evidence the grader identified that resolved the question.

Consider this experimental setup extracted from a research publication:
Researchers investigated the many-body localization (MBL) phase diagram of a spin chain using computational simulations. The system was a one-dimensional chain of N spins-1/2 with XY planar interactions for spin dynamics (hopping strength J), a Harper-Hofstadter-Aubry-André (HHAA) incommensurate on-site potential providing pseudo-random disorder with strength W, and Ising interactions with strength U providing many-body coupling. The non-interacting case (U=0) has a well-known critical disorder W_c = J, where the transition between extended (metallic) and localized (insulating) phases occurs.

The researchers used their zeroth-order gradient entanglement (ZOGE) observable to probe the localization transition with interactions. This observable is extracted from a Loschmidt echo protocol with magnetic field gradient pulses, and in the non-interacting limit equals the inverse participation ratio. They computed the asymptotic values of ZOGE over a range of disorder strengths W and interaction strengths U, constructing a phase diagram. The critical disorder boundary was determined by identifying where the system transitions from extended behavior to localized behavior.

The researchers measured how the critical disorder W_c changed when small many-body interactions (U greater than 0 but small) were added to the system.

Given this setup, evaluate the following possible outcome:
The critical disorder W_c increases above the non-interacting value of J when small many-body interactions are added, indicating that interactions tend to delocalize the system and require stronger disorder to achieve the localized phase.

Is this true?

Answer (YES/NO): YES